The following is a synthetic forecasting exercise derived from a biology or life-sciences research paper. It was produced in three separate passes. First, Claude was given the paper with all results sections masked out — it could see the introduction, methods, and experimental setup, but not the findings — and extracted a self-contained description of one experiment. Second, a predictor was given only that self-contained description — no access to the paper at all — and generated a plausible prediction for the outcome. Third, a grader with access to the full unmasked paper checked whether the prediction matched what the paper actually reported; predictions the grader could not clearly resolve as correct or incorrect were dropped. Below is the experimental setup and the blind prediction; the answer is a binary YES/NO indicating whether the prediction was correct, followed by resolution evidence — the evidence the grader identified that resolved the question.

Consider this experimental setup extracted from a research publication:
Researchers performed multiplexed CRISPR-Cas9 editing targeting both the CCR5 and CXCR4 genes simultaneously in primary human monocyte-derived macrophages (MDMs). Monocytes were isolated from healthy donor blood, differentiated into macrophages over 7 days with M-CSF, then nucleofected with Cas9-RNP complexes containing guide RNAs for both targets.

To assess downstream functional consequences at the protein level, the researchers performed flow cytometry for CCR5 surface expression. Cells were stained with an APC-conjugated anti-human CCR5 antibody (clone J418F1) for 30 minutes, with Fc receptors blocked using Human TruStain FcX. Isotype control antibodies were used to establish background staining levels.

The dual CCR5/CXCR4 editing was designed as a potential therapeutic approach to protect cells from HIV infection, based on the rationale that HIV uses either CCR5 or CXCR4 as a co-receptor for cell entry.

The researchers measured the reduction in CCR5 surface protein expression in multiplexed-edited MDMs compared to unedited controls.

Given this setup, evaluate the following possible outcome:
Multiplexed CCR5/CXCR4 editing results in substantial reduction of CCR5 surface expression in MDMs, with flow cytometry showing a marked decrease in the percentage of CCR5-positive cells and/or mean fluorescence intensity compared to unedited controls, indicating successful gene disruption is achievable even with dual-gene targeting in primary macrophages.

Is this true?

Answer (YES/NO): NO